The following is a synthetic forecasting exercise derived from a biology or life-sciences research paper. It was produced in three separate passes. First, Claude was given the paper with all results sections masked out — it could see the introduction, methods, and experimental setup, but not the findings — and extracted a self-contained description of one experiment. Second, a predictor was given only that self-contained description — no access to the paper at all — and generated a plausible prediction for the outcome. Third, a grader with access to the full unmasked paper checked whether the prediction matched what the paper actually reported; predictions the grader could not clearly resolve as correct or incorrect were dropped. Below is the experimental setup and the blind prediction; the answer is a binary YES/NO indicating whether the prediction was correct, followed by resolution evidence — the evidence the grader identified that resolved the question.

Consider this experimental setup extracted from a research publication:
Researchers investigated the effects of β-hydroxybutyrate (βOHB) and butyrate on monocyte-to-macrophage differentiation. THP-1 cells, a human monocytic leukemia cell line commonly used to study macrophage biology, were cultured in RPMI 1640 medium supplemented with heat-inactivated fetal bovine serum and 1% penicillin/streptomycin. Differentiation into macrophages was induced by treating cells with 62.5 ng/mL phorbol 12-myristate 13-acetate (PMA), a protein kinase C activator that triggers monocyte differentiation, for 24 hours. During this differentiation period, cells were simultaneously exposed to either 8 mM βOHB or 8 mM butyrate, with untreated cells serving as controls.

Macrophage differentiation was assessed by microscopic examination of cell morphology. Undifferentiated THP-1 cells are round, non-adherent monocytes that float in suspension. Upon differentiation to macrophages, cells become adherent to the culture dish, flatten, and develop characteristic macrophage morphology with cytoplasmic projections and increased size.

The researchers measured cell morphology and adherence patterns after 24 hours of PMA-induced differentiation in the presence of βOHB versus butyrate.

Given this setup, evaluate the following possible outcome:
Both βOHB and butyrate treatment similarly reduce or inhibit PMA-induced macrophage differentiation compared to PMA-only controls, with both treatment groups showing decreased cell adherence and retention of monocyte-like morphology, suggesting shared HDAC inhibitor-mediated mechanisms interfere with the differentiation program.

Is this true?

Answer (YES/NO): NO